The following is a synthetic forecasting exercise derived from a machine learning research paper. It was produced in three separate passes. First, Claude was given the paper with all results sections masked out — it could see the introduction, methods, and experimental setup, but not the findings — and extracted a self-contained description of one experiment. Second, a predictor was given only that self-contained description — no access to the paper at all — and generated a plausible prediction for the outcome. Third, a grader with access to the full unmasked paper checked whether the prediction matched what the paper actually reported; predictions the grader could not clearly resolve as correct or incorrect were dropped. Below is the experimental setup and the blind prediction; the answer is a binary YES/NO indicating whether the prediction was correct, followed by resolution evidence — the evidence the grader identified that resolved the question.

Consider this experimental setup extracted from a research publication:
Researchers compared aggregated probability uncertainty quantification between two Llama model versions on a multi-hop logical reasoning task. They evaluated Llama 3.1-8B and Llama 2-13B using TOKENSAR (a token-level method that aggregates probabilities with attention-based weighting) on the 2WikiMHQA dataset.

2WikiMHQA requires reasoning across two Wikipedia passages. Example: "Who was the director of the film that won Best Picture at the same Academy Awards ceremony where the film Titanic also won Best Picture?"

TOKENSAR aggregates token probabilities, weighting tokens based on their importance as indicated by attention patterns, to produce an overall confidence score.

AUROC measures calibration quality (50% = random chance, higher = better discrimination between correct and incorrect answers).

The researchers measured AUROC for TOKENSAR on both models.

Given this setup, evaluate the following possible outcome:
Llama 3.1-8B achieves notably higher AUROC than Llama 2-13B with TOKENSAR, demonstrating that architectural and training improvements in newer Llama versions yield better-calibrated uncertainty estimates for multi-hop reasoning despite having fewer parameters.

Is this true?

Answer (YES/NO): YES